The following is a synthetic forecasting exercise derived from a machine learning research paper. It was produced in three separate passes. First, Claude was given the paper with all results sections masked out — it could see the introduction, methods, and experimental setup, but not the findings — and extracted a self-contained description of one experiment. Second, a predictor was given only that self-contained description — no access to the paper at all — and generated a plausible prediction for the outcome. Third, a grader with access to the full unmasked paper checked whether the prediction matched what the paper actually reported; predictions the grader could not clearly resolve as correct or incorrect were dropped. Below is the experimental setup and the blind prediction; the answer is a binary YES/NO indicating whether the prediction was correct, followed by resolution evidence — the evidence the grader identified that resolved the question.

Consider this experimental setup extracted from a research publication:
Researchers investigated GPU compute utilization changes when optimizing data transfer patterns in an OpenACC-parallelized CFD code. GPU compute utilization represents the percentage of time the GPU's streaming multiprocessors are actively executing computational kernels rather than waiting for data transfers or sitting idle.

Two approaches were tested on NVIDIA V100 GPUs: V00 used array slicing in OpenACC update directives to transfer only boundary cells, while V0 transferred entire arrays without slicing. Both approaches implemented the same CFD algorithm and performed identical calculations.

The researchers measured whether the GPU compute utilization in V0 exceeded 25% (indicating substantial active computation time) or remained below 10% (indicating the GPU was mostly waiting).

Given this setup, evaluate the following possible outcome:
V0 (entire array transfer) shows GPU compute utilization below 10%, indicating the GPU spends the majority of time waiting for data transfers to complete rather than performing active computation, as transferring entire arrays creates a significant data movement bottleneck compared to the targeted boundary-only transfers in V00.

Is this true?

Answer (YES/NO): NO